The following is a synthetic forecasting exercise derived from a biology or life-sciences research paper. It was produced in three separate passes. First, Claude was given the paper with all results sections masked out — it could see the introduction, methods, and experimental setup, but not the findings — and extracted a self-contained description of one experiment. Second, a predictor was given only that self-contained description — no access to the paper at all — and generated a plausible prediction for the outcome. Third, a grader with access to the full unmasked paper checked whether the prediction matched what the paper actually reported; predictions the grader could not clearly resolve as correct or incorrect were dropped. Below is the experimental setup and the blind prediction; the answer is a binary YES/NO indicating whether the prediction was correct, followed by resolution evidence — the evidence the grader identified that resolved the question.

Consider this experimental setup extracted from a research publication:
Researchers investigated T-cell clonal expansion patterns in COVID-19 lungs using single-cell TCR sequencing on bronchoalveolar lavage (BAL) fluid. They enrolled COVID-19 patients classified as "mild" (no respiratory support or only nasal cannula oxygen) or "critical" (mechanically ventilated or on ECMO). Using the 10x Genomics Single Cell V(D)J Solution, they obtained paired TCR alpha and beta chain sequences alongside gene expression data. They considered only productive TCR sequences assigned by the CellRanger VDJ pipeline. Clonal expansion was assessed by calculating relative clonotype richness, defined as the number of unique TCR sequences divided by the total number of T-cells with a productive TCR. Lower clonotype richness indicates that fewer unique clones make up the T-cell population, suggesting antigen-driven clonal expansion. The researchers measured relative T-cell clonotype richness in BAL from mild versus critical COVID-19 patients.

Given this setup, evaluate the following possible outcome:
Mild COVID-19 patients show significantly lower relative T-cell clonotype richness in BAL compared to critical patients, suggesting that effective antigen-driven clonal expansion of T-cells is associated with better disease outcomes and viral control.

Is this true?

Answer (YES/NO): YES